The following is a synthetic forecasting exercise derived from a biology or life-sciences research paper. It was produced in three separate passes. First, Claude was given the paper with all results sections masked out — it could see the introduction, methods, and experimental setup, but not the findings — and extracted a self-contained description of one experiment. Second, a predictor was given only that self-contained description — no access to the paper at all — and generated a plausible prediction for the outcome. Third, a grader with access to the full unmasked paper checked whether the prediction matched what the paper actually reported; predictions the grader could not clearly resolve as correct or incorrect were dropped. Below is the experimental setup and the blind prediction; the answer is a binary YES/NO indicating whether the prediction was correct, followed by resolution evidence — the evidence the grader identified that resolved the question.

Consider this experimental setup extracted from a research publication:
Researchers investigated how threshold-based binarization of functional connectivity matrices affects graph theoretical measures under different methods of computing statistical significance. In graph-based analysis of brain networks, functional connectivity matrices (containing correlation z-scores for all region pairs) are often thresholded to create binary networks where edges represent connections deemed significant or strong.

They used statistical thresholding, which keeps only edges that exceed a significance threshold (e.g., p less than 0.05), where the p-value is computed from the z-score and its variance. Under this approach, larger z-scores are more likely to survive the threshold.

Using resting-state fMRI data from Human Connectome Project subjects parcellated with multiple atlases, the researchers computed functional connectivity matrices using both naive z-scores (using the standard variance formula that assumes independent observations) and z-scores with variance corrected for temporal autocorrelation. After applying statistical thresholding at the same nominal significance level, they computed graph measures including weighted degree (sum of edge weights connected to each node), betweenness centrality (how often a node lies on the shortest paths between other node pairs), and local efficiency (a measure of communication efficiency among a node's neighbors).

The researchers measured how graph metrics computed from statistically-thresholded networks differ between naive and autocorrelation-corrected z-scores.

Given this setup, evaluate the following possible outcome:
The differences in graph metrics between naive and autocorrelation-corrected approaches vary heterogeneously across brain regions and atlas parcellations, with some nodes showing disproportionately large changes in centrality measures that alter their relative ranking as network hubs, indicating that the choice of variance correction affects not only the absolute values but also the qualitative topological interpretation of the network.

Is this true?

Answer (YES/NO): YES